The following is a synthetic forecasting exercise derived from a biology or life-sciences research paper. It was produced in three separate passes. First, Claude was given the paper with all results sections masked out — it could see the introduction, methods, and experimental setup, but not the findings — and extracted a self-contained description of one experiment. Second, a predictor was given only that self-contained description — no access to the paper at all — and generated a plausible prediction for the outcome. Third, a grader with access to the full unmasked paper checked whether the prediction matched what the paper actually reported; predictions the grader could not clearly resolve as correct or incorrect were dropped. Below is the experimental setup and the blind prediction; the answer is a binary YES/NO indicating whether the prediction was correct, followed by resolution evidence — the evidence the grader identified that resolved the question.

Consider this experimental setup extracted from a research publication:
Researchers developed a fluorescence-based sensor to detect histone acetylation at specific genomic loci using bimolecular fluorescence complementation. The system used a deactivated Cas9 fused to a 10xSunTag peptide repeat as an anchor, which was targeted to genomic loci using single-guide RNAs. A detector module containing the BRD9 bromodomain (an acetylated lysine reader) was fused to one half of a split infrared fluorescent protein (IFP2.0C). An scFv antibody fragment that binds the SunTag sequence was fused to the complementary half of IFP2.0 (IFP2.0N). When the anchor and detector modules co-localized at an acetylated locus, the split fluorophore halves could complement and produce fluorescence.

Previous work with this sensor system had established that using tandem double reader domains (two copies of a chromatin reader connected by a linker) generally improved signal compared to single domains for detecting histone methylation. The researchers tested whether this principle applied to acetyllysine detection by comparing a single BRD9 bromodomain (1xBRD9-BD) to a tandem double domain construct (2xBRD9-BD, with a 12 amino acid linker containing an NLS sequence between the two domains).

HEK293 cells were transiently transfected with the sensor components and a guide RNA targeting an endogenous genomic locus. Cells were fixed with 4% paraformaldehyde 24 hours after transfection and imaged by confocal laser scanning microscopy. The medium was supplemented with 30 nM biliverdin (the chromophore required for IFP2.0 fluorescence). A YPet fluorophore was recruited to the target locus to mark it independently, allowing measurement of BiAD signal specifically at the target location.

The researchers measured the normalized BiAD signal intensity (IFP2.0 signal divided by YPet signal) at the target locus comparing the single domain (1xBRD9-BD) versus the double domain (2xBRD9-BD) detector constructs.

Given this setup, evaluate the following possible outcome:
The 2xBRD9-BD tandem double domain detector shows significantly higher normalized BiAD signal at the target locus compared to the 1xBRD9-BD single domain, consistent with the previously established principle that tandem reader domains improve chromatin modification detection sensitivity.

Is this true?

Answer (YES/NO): YES